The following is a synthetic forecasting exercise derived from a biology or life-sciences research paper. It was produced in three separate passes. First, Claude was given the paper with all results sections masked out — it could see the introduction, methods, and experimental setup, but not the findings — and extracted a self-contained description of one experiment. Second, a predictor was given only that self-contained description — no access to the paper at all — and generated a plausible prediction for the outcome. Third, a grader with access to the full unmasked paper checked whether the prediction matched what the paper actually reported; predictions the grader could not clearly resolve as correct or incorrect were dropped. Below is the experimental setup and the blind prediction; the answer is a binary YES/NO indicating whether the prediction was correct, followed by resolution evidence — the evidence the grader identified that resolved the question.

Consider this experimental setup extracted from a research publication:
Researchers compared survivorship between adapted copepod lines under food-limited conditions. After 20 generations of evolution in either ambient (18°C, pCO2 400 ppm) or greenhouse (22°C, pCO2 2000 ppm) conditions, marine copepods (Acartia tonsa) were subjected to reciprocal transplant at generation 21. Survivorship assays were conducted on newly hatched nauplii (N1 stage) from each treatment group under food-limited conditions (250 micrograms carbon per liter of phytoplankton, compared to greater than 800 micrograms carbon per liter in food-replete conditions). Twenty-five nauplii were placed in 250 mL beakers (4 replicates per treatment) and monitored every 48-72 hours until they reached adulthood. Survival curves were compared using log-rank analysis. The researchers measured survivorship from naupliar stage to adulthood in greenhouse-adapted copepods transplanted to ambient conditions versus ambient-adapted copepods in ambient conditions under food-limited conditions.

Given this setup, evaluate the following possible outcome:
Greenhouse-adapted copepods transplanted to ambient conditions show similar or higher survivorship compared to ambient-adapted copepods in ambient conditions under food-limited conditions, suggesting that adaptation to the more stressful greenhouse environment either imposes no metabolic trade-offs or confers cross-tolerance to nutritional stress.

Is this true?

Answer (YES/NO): NO